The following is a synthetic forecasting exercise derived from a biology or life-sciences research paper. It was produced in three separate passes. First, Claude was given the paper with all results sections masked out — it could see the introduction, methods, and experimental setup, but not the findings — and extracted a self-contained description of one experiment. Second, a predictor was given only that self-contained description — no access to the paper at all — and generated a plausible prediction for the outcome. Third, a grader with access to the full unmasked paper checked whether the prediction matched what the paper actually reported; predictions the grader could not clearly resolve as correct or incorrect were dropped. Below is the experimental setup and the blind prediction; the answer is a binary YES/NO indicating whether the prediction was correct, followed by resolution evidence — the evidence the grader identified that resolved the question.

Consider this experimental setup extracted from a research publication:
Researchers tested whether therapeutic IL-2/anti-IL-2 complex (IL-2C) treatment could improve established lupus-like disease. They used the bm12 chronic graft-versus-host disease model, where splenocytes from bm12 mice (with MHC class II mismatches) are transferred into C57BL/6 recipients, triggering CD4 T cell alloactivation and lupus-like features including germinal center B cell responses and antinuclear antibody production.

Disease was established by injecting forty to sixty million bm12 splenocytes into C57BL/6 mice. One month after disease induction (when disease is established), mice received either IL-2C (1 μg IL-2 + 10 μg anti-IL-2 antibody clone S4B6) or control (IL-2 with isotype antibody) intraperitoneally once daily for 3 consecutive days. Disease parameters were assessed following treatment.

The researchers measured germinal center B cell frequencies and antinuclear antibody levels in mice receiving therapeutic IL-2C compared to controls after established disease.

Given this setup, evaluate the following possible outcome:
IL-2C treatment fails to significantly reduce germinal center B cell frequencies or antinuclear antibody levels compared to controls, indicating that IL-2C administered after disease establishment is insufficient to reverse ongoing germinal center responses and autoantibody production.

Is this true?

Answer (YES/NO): NO